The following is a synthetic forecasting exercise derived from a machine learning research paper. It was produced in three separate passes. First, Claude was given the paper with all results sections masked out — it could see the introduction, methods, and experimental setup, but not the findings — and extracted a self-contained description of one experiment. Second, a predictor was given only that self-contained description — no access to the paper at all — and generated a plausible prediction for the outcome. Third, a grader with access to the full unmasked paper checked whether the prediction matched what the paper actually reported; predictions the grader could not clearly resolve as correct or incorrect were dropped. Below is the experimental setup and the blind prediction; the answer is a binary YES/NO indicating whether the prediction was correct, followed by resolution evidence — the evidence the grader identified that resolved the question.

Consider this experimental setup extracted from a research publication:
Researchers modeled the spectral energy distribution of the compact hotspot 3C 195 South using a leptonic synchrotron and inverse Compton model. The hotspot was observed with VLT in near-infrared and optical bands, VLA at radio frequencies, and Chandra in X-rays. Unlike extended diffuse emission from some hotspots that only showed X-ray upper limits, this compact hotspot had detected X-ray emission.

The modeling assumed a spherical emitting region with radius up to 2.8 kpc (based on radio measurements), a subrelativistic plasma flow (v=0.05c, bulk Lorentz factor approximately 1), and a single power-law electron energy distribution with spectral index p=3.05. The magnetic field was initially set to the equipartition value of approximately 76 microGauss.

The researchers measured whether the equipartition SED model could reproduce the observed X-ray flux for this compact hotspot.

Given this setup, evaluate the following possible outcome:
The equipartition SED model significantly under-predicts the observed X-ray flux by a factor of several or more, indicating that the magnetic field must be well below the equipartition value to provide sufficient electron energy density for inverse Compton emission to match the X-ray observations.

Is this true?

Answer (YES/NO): YES